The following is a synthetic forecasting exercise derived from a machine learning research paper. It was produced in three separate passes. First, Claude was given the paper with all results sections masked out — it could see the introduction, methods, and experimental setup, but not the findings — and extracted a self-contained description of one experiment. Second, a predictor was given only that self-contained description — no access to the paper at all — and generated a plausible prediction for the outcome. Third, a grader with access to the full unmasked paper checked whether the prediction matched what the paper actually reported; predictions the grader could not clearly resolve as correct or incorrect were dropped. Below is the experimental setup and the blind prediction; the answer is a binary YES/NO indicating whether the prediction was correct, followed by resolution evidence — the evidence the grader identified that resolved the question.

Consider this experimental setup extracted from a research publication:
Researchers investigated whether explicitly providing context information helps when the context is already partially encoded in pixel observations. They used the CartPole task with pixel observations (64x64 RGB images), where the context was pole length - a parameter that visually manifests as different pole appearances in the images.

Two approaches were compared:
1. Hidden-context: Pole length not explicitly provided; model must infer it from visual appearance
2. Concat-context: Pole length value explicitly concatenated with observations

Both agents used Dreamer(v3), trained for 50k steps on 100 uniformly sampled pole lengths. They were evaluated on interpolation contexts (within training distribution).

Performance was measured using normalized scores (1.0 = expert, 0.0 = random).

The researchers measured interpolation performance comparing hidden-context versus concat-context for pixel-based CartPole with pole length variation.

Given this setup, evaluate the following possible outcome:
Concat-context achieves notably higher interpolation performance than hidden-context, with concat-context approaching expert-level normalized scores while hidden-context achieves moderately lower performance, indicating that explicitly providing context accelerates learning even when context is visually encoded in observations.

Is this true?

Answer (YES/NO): NO